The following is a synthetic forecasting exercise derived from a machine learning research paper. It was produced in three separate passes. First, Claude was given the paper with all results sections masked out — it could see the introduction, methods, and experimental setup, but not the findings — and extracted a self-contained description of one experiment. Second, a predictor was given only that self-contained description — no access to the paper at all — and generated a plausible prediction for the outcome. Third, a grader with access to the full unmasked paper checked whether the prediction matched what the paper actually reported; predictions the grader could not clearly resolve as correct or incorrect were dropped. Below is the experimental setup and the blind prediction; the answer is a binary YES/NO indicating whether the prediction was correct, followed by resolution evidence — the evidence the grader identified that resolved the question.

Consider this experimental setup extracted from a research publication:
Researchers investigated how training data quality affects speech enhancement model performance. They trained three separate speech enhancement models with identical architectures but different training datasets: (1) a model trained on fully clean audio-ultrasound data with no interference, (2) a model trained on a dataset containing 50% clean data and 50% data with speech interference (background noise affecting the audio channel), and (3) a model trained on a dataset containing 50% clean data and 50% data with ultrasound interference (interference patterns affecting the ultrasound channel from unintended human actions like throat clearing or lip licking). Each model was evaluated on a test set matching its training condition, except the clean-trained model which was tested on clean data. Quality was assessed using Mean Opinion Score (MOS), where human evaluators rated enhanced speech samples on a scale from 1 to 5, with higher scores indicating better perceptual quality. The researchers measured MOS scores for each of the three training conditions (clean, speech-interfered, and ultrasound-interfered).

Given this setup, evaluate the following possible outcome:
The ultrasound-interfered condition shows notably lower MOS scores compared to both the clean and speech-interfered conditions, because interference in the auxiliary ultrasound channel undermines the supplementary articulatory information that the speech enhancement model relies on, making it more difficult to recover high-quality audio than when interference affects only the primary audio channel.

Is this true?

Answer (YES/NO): NO